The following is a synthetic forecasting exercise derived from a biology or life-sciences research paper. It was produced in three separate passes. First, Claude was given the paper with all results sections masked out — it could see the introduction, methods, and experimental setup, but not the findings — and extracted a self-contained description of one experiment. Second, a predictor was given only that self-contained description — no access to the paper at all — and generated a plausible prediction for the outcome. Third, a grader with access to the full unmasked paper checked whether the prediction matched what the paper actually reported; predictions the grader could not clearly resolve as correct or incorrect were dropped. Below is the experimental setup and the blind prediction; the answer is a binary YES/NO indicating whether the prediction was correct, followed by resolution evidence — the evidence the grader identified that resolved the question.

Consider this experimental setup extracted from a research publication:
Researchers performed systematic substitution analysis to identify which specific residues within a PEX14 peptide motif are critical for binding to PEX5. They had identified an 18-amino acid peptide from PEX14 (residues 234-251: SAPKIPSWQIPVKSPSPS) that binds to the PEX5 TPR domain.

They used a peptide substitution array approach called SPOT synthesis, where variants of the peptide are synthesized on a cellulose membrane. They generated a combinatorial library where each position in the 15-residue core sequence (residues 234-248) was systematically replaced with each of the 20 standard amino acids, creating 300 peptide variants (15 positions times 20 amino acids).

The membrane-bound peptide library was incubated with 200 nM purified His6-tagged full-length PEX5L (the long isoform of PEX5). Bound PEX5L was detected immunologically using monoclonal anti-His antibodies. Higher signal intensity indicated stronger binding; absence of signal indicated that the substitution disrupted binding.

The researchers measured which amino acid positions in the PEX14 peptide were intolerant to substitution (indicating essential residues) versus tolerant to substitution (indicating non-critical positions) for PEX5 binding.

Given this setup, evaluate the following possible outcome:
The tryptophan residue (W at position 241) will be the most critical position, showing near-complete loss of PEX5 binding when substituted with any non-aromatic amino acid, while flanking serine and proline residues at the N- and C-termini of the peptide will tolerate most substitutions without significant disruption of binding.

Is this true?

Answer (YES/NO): NO